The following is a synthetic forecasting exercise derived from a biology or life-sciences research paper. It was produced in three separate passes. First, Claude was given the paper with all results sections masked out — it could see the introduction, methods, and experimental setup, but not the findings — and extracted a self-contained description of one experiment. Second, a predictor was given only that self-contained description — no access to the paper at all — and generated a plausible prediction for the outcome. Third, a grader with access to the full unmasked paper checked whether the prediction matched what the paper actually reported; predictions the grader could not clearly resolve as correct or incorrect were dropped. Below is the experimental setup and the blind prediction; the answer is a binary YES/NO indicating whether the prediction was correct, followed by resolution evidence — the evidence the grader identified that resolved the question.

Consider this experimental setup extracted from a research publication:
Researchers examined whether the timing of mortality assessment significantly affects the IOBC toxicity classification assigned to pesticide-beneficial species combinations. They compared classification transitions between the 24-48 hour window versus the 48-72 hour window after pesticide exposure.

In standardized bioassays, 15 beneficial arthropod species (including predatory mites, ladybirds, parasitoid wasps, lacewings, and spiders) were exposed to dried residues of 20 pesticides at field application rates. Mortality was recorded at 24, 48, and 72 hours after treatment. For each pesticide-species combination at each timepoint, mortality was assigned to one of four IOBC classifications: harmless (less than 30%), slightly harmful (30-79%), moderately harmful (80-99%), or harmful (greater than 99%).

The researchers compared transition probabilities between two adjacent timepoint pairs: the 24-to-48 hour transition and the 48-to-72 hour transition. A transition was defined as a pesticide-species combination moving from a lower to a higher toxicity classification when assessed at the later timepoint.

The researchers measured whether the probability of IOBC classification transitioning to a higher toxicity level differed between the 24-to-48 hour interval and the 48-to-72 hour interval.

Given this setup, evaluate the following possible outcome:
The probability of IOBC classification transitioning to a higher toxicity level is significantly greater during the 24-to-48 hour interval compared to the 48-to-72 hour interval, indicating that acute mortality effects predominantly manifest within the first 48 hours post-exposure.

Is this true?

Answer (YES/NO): NO